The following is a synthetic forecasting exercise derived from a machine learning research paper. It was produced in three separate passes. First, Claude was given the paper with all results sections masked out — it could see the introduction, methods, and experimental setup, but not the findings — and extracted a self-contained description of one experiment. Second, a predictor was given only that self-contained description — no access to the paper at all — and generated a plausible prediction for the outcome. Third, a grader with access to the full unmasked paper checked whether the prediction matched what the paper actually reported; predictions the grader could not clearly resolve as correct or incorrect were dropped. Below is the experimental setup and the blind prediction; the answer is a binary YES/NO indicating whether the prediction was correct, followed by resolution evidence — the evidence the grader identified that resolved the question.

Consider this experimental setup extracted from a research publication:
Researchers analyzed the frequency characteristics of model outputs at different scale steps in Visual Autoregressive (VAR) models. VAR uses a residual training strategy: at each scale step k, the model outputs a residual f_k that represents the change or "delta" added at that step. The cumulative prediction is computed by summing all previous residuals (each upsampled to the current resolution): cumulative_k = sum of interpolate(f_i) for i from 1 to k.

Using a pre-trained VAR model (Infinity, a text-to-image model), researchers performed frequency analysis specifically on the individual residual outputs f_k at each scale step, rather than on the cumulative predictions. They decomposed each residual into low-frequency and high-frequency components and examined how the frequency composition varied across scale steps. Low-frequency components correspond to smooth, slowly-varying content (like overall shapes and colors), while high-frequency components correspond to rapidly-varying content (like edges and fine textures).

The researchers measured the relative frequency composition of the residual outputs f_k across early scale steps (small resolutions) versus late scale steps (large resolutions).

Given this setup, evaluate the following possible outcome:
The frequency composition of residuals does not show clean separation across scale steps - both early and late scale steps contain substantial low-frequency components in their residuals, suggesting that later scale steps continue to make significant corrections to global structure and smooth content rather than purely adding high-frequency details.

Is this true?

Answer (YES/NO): NO